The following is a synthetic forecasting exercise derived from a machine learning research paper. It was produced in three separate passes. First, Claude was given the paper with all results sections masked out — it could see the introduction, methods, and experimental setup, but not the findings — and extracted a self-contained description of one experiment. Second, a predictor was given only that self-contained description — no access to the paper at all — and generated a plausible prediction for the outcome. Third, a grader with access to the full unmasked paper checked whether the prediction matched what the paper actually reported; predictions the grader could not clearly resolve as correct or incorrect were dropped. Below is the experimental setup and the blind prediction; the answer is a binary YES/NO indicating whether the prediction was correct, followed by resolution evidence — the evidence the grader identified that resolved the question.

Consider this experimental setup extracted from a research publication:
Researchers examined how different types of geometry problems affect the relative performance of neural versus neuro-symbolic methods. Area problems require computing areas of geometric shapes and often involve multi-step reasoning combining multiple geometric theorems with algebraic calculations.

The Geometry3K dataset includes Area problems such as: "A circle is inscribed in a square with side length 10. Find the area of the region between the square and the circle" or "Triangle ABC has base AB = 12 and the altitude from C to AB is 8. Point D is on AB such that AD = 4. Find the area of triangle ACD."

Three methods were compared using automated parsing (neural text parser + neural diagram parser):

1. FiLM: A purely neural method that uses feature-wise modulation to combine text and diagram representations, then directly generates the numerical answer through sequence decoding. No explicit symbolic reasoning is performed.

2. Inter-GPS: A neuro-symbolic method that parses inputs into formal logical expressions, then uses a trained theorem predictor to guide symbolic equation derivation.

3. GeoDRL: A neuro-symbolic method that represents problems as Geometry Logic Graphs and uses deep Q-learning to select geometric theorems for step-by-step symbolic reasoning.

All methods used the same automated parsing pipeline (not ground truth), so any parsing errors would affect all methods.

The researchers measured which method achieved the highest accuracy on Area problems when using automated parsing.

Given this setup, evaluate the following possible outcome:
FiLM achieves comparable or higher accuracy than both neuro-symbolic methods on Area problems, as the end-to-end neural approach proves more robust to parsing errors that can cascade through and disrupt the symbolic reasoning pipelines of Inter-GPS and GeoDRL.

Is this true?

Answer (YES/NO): YES